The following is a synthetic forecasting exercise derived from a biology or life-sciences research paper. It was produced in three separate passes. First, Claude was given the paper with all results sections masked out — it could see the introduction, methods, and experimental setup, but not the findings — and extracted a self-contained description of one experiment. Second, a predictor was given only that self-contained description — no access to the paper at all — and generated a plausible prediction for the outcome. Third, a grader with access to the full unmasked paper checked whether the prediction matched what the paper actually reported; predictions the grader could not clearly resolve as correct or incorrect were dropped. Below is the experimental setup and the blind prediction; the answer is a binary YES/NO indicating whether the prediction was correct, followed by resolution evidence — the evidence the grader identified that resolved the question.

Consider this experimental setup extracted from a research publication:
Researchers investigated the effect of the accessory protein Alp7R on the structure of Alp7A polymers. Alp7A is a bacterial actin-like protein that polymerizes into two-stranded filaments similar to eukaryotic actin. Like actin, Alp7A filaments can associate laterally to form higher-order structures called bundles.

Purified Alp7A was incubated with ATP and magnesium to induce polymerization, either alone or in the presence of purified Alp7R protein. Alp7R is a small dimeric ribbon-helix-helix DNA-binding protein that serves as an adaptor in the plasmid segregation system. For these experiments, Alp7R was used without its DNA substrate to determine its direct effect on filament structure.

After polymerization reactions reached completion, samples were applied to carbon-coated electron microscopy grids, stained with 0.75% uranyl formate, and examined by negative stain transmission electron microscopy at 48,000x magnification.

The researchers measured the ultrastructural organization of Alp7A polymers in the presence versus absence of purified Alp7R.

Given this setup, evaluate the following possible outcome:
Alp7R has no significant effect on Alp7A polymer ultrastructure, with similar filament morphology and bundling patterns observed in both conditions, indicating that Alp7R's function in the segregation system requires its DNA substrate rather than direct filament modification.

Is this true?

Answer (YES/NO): NO